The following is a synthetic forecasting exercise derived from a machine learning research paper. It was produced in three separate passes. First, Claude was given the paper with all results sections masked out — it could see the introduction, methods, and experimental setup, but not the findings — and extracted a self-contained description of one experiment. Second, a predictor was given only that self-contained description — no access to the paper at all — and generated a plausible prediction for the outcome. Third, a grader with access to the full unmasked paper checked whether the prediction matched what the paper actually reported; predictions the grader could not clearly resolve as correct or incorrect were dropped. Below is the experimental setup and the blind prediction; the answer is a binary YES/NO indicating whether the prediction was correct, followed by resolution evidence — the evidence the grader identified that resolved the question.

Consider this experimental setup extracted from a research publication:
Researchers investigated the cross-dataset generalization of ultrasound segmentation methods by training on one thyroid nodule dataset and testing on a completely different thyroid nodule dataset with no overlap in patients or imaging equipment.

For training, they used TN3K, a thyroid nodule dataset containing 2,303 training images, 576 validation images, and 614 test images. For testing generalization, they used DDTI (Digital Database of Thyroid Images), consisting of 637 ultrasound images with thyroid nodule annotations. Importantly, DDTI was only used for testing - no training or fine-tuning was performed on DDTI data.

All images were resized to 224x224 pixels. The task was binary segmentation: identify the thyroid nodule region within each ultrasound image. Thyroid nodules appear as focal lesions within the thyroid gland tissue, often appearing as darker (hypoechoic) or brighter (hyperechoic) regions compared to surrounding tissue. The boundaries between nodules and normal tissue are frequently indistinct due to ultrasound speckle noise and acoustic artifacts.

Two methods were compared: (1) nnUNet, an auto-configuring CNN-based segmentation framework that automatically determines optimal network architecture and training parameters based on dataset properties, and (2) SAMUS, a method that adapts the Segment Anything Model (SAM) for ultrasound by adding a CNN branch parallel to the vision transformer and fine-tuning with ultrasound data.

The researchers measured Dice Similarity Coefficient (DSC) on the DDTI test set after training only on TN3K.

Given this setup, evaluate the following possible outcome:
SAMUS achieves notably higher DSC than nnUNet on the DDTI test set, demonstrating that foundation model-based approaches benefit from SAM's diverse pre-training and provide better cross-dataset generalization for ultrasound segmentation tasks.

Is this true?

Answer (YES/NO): YES